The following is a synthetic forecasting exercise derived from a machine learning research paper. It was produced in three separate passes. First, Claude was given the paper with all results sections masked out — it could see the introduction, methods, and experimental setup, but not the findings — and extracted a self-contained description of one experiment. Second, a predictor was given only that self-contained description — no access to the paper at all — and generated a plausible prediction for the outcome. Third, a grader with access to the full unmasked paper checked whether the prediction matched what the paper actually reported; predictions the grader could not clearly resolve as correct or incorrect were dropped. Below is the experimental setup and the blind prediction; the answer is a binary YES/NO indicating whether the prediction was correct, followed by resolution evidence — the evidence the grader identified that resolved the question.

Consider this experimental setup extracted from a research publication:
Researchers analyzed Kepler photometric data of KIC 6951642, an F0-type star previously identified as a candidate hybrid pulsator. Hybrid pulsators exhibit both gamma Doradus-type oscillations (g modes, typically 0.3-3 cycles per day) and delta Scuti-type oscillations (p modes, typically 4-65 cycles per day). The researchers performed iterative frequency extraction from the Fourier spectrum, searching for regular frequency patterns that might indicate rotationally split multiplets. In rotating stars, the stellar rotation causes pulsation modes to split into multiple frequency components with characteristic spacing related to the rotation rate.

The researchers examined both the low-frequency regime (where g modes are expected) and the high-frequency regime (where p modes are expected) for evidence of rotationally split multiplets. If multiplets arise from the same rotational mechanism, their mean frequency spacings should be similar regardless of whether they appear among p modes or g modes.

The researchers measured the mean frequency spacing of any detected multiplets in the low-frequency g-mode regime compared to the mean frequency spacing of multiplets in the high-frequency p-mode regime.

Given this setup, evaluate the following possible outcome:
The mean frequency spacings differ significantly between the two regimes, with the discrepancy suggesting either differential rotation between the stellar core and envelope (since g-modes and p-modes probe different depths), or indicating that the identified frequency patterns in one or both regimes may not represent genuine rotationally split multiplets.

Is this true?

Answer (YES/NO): NO